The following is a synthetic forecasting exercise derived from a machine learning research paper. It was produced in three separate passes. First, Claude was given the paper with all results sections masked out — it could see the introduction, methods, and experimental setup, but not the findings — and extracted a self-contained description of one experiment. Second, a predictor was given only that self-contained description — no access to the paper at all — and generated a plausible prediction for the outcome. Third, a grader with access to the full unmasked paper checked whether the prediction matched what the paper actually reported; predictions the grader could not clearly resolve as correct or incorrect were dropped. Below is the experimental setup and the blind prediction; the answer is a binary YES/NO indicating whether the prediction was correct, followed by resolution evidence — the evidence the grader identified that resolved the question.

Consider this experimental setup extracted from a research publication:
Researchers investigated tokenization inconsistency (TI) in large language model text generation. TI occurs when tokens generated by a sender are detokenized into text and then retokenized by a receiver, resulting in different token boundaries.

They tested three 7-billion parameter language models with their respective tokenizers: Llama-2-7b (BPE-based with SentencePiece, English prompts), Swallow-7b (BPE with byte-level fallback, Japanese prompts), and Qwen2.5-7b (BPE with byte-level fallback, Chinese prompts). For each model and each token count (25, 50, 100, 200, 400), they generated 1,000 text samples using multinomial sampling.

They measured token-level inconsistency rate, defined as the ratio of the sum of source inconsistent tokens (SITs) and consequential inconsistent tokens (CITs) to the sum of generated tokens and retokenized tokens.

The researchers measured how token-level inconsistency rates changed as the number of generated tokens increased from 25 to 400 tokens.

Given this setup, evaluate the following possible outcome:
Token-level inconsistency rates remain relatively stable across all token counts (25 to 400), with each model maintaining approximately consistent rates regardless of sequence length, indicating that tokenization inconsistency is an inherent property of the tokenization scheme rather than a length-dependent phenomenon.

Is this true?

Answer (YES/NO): YES